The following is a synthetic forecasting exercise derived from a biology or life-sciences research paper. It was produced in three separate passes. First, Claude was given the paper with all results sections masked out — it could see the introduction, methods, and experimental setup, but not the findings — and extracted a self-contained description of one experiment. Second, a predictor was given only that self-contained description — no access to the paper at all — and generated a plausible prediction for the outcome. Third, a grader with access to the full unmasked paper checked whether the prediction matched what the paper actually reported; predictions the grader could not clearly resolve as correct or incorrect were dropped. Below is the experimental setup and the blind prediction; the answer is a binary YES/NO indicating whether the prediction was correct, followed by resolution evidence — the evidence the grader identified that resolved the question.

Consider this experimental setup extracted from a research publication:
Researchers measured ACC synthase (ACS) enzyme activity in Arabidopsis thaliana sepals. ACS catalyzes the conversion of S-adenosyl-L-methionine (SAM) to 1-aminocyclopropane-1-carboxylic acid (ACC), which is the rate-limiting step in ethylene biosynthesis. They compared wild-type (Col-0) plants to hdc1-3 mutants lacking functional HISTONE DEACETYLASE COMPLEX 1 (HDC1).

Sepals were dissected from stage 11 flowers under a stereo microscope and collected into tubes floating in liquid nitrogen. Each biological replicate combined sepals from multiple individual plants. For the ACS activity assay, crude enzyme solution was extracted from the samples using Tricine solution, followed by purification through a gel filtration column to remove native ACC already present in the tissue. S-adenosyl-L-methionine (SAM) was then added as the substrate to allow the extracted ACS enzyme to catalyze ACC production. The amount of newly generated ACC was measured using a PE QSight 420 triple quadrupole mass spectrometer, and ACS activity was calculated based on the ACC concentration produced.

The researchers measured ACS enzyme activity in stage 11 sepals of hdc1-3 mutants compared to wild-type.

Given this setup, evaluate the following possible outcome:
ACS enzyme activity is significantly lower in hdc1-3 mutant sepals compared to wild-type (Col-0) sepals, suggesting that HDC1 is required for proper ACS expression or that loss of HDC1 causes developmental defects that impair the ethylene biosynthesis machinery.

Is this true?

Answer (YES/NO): YES